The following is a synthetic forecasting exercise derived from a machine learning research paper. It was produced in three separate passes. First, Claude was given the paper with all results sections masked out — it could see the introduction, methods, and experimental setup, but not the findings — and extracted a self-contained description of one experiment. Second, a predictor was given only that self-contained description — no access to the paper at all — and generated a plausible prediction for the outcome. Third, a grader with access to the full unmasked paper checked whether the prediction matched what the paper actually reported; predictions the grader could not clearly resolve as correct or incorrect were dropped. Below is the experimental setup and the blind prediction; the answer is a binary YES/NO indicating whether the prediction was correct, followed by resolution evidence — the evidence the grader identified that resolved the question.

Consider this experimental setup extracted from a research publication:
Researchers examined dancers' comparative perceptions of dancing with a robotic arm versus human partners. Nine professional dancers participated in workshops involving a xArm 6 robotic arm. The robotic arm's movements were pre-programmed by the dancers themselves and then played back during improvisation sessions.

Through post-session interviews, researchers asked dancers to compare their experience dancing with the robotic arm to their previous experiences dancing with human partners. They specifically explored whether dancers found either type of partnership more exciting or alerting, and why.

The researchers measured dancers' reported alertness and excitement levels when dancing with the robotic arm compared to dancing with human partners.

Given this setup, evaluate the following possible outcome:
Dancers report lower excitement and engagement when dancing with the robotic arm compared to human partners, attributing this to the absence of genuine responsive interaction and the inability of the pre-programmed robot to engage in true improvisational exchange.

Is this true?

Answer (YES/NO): NO